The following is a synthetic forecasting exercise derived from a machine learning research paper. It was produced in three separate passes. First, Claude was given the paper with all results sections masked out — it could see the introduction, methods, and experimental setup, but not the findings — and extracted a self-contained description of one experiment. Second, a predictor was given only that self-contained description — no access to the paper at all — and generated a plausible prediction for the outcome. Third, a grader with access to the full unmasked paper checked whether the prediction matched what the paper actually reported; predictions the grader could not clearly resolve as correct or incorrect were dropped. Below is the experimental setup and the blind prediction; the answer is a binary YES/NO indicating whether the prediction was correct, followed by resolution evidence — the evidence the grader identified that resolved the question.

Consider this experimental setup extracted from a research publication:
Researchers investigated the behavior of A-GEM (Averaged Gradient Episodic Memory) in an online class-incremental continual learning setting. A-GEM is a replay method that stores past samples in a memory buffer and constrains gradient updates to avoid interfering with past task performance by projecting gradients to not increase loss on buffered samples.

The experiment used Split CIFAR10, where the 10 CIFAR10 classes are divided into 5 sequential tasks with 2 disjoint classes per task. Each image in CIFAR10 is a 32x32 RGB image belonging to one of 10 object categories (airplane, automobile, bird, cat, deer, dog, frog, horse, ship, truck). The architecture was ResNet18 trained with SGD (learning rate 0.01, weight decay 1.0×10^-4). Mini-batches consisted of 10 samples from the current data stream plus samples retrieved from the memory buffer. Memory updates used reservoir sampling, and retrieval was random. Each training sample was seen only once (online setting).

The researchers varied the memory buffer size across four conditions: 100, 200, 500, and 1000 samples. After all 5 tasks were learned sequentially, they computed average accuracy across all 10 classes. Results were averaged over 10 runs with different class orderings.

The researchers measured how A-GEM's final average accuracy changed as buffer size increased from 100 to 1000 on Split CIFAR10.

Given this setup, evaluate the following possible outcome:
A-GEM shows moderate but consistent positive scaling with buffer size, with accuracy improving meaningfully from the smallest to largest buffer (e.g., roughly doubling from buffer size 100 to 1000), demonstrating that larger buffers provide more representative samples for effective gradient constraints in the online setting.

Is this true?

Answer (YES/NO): NO